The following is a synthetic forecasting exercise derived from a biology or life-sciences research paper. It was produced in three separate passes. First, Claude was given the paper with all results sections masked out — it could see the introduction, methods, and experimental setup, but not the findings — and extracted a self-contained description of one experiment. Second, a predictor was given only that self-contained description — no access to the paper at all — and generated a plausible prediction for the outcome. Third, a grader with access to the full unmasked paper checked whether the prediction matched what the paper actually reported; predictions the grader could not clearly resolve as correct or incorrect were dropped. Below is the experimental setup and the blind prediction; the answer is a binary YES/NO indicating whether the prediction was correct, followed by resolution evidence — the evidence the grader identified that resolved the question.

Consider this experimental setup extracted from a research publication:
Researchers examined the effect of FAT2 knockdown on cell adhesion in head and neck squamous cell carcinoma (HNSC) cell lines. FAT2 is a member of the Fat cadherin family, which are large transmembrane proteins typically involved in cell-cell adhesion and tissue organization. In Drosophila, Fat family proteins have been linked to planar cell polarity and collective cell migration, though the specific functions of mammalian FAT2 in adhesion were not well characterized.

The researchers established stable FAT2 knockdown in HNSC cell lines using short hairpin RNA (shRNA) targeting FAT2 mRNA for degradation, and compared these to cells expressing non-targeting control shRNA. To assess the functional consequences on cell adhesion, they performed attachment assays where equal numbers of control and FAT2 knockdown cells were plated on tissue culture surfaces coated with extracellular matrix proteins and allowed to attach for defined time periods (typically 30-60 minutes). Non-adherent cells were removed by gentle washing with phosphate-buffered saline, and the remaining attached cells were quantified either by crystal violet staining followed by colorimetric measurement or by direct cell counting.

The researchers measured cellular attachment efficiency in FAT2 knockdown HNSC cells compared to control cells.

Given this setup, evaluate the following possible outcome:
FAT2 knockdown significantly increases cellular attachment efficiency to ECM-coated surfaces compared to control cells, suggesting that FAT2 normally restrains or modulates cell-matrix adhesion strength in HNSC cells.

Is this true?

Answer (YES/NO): NO